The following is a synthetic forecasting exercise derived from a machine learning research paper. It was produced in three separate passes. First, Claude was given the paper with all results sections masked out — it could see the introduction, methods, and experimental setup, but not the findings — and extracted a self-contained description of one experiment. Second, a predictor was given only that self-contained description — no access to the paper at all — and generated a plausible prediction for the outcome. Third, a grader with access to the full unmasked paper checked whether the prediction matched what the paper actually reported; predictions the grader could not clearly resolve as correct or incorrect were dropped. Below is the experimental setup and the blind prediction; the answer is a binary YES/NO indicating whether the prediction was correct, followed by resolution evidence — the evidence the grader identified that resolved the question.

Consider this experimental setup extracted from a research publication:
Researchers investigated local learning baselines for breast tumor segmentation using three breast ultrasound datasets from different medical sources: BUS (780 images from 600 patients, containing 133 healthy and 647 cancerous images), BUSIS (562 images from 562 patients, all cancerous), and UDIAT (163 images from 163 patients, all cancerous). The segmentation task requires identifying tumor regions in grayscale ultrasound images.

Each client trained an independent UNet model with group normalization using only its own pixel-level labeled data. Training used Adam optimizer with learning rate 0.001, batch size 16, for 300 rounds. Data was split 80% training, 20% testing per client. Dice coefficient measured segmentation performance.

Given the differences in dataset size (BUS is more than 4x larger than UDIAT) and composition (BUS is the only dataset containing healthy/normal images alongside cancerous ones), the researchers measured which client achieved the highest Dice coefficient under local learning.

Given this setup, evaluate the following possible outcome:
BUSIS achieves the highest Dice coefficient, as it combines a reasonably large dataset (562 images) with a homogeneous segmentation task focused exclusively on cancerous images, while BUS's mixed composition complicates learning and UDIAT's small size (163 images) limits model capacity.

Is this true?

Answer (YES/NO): YES